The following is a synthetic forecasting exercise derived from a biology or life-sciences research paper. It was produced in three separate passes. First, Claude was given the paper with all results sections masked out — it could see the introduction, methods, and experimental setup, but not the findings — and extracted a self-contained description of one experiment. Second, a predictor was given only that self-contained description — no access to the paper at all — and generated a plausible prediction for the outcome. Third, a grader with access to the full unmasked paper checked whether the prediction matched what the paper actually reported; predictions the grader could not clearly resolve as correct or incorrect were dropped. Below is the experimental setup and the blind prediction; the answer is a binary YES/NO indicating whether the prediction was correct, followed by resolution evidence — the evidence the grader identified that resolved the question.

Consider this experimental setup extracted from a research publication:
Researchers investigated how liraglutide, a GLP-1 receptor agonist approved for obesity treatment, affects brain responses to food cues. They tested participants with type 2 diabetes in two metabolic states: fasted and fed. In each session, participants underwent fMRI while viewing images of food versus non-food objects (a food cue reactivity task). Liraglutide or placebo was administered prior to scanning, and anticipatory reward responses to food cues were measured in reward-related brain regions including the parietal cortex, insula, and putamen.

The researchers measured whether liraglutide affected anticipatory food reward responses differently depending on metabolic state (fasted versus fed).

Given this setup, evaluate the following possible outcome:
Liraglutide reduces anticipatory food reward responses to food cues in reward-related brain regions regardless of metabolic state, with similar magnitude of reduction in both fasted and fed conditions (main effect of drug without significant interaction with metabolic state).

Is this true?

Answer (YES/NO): NO